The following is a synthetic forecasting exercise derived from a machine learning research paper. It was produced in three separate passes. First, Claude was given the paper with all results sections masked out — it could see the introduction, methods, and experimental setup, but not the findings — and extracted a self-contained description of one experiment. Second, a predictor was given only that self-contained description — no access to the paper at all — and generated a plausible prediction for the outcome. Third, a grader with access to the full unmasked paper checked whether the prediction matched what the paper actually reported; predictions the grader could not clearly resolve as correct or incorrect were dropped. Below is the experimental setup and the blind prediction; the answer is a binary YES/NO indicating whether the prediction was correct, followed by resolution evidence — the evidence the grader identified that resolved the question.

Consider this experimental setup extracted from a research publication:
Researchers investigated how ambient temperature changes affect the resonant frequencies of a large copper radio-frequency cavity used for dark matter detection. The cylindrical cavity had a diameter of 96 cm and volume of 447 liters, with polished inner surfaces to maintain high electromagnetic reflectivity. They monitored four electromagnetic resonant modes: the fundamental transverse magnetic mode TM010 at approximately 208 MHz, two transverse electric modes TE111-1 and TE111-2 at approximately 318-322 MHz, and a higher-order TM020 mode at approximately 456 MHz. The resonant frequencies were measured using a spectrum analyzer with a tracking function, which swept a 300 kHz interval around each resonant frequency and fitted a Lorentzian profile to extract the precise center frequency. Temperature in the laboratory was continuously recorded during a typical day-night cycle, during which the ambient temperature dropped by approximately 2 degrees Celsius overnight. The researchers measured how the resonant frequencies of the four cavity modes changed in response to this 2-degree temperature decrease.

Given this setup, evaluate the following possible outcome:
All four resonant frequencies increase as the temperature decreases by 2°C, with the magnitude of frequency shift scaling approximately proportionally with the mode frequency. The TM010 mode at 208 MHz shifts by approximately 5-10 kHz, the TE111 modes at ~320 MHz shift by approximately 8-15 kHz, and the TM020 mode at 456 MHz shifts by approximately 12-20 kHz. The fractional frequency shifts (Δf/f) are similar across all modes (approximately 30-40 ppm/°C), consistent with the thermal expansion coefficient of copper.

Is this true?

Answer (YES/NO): NO